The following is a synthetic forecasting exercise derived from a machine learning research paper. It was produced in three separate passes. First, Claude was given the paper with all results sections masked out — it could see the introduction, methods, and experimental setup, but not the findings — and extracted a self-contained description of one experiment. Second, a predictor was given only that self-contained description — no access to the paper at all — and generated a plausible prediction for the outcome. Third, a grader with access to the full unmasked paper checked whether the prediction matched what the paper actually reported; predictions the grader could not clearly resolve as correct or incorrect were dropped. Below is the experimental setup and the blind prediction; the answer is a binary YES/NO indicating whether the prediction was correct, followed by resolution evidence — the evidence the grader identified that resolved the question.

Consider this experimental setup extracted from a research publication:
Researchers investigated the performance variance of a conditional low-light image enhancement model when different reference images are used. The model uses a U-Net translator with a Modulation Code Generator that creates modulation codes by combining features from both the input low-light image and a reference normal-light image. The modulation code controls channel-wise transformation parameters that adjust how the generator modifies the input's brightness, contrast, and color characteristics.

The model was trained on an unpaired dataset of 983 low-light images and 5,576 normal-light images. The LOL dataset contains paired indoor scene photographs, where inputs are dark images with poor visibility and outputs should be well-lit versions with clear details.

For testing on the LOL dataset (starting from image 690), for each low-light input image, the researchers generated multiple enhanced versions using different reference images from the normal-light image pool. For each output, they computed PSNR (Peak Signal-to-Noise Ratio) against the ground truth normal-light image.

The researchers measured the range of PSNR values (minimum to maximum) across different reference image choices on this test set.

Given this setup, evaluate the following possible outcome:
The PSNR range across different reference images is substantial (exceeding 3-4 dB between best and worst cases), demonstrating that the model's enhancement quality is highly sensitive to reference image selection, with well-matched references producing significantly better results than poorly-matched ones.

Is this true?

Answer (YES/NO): YES